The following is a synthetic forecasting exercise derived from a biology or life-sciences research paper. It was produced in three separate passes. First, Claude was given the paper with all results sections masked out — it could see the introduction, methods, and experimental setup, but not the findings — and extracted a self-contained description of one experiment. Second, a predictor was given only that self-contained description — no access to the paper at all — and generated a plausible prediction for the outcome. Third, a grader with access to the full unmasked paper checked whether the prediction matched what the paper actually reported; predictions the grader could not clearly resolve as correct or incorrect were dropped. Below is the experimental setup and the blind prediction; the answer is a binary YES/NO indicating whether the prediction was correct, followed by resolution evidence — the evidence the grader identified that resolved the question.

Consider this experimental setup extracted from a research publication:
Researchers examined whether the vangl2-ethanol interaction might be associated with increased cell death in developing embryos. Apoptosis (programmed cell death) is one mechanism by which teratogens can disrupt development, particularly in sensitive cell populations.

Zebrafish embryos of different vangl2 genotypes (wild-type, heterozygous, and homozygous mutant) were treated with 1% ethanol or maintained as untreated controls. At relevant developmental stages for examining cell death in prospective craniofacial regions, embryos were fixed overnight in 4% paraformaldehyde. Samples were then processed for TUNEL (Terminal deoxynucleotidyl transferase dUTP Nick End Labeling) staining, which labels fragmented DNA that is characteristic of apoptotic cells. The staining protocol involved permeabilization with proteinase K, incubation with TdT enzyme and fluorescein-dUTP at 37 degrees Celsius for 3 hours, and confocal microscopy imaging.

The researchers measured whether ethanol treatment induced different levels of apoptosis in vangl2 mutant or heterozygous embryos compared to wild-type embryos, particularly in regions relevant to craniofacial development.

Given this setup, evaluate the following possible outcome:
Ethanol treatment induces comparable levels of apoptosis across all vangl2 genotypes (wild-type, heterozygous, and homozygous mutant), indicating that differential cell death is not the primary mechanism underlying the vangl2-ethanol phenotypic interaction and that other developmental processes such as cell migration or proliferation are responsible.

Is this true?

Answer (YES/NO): YES